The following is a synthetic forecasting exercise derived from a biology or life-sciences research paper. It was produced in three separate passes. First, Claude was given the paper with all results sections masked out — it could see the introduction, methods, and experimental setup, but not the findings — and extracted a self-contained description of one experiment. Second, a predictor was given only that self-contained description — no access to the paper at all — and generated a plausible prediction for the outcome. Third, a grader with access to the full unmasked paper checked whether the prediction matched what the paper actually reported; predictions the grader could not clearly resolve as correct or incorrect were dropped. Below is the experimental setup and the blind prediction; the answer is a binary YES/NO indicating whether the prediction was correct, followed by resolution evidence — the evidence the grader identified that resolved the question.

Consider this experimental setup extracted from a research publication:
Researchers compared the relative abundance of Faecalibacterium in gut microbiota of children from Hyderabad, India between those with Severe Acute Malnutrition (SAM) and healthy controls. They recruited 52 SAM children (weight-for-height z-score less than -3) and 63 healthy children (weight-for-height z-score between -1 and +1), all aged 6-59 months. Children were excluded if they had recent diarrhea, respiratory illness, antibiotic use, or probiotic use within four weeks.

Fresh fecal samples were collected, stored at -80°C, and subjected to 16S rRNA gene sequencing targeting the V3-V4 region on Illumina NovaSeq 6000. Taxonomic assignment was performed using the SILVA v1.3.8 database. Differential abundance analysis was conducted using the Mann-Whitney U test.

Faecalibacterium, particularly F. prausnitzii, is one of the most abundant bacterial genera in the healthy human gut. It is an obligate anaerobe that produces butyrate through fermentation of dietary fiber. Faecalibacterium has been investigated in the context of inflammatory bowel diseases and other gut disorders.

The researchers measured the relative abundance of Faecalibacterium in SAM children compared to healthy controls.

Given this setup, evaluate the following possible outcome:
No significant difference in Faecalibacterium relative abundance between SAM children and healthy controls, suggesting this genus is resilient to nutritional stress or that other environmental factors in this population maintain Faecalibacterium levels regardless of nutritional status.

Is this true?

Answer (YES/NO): YES